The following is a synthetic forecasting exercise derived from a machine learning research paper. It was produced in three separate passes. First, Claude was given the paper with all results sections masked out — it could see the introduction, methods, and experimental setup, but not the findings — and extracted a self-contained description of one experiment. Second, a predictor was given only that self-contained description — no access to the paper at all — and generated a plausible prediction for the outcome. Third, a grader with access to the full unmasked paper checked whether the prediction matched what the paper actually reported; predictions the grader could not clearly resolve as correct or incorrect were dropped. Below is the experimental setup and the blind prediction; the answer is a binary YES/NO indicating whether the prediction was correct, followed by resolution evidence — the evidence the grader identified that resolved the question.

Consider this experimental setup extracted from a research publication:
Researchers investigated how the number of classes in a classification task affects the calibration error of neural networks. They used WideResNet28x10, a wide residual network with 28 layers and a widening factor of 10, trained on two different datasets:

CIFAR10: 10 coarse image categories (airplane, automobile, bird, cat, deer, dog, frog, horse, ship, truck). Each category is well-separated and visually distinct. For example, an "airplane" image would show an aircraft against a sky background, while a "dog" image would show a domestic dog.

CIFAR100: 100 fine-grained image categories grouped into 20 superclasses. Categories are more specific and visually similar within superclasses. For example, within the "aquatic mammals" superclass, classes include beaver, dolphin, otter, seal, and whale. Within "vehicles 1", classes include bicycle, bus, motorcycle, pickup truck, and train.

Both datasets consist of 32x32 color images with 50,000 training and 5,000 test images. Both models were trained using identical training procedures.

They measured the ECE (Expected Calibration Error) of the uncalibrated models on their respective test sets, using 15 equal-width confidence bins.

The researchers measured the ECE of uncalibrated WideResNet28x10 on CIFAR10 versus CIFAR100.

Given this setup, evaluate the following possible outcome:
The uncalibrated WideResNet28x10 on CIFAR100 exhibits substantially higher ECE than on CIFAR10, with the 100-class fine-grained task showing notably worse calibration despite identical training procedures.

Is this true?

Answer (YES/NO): YES